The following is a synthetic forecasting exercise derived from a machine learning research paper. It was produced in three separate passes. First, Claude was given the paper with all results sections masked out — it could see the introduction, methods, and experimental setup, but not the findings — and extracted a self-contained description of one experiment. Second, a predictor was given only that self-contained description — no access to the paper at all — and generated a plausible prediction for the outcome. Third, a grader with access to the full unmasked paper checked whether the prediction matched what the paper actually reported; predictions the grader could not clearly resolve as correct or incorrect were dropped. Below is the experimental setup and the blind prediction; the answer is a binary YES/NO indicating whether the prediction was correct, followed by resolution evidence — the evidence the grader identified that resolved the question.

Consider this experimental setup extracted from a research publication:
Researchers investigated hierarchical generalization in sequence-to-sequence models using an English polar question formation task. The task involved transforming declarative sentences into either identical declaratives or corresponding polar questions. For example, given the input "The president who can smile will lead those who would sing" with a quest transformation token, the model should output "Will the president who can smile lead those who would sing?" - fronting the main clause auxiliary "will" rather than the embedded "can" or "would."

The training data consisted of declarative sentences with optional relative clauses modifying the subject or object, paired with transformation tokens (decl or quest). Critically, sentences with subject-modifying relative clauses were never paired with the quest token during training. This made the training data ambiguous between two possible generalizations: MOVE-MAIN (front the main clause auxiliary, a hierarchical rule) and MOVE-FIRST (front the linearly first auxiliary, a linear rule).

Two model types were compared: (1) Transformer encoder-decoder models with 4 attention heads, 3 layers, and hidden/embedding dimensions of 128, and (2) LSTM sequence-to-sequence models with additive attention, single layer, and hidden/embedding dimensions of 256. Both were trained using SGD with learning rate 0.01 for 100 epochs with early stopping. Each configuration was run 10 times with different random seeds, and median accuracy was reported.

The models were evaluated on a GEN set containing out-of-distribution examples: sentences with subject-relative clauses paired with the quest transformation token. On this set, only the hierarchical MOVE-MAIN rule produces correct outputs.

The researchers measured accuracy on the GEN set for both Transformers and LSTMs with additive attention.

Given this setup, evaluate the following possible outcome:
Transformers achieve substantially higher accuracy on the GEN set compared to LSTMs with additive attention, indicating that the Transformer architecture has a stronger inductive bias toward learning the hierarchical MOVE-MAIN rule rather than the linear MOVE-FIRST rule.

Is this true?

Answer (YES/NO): NO